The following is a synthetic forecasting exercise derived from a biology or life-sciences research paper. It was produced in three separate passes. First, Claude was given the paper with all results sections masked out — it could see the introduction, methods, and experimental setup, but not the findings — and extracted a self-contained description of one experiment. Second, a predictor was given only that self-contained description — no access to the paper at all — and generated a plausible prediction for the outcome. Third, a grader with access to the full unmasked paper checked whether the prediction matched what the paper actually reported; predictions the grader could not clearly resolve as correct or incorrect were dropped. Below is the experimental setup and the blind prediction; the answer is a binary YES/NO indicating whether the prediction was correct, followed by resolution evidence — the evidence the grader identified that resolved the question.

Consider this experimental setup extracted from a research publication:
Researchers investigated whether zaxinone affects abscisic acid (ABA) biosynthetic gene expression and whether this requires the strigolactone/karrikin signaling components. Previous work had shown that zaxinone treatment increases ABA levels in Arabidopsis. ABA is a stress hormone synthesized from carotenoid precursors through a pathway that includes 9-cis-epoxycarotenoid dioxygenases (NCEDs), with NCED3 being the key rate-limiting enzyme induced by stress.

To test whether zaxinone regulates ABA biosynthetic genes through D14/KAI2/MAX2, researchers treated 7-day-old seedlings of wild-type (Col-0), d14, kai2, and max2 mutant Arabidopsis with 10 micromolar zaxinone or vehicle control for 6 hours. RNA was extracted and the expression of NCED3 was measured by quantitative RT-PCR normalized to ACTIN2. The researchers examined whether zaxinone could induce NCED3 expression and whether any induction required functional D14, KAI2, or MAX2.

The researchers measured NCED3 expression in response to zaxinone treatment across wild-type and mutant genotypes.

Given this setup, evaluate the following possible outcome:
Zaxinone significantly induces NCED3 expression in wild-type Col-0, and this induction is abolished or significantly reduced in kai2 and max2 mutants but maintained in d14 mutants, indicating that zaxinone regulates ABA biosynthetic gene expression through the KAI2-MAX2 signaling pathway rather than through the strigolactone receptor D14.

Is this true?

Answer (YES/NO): NO